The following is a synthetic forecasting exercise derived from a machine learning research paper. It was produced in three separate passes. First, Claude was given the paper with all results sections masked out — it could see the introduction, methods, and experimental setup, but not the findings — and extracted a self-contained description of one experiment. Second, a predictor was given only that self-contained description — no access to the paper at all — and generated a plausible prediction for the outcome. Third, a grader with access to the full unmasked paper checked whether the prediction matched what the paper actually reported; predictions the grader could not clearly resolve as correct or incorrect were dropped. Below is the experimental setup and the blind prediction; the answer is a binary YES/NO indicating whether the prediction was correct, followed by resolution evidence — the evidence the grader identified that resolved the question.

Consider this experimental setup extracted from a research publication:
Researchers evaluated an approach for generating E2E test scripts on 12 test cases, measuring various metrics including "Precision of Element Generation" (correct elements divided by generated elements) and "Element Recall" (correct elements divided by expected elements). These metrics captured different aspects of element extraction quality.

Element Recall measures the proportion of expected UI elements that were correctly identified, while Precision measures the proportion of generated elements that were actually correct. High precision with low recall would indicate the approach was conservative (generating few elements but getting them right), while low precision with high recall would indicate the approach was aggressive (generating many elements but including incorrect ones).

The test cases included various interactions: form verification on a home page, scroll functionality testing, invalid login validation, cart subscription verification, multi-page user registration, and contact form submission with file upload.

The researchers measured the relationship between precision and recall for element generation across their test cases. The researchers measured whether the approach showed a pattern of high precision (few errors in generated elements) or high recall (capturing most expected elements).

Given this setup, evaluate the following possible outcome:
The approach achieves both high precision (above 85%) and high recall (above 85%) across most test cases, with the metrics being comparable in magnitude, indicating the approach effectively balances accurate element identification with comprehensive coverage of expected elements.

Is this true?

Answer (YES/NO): NO